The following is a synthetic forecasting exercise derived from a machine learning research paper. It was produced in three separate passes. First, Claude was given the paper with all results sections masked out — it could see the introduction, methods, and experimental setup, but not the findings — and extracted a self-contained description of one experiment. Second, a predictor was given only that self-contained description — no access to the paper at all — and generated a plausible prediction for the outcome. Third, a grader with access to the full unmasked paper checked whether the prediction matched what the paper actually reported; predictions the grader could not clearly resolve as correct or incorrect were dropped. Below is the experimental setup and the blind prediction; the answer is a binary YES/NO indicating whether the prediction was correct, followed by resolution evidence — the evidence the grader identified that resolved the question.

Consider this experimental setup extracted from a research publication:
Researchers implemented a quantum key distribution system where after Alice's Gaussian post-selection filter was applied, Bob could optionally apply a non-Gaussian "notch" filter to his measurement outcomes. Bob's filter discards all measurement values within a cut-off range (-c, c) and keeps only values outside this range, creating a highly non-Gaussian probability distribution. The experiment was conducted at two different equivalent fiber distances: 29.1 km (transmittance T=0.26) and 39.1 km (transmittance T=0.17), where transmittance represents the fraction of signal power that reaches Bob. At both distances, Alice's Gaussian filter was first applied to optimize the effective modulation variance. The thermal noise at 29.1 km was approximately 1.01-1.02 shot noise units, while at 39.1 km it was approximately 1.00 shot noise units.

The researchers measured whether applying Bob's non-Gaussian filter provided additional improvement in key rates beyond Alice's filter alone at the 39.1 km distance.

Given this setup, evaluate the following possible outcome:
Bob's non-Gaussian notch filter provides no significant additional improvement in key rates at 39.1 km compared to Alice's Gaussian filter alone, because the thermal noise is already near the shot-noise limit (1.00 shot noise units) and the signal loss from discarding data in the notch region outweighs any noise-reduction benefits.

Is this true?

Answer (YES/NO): YES